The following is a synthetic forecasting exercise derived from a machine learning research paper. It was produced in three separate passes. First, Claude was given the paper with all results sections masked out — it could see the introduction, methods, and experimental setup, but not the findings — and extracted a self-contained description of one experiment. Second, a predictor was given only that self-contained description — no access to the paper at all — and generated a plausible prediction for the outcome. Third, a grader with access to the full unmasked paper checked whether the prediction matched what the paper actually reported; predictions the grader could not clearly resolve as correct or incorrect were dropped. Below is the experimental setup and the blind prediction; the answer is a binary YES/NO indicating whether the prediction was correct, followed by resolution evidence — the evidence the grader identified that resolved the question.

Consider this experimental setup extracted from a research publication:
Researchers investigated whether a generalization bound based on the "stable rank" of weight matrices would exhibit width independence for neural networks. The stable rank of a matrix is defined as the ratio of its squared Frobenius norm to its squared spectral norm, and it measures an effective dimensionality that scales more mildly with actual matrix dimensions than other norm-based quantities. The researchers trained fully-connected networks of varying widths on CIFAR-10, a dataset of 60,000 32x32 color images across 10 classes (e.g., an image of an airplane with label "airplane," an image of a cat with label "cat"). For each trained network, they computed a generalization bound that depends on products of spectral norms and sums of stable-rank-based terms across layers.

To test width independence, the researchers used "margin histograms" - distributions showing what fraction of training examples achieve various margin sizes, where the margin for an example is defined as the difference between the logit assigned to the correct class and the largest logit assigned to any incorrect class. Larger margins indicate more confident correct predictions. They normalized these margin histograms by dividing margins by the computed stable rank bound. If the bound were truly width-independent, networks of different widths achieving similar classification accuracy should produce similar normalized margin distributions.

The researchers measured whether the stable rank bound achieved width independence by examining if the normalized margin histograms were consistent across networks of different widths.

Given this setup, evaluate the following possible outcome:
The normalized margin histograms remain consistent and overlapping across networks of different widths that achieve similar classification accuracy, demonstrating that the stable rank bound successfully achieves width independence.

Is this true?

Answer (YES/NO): NO